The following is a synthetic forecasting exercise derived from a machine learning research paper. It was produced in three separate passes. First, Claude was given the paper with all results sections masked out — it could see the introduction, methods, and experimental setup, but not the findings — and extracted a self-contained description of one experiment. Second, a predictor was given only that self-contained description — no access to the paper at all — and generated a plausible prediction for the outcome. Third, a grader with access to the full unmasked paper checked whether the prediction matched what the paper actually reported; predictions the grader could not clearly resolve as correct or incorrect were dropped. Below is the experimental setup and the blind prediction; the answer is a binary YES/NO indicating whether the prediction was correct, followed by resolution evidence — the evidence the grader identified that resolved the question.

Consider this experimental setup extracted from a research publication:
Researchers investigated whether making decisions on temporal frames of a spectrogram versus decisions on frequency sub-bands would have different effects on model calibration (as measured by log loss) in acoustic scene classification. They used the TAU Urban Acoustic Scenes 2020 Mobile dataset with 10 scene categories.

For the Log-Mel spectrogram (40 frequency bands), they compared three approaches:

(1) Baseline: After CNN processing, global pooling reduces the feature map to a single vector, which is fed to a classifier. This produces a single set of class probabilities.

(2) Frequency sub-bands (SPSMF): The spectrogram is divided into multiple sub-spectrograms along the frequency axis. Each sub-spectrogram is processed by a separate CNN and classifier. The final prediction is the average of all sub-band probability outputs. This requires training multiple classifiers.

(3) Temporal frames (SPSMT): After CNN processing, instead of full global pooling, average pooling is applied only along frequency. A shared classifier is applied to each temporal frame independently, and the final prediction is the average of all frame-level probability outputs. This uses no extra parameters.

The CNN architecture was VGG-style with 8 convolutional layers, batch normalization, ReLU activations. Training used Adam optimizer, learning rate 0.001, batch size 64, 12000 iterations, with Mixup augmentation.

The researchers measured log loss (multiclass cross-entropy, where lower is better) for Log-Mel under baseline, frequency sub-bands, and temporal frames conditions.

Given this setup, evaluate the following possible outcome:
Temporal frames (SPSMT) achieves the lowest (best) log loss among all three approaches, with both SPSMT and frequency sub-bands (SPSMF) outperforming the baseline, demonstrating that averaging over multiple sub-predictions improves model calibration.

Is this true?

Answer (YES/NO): NO